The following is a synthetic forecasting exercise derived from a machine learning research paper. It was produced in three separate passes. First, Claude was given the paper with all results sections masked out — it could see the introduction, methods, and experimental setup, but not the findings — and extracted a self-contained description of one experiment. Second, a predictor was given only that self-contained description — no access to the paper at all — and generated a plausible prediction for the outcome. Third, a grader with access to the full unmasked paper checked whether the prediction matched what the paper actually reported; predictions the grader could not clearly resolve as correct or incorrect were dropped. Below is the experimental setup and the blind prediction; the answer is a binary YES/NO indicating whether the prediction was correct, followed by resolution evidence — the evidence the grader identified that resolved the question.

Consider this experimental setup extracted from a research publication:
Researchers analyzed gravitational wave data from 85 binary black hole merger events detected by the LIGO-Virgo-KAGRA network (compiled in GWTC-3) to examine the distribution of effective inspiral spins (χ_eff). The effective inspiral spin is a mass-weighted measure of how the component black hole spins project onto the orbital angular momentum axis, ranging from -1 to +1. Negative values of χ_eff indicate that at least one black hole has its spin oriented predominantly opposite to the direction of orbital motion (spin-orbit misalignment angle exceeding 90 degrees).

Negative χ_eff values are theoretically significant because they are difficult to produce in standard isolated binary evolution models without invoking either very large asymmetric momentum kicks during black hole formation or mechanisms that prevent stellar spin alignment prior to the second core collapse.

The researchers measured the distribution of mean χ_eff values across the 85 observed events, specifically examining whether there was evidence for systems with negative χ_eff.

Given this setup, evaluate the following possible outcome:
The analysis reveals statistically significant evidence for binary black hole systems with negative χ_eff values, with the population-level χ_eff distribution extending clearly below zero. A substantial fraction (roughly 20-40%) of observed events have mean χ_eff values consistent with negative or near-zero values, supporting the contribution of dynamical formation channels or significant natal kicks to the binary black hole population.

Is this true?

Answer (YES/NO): NO